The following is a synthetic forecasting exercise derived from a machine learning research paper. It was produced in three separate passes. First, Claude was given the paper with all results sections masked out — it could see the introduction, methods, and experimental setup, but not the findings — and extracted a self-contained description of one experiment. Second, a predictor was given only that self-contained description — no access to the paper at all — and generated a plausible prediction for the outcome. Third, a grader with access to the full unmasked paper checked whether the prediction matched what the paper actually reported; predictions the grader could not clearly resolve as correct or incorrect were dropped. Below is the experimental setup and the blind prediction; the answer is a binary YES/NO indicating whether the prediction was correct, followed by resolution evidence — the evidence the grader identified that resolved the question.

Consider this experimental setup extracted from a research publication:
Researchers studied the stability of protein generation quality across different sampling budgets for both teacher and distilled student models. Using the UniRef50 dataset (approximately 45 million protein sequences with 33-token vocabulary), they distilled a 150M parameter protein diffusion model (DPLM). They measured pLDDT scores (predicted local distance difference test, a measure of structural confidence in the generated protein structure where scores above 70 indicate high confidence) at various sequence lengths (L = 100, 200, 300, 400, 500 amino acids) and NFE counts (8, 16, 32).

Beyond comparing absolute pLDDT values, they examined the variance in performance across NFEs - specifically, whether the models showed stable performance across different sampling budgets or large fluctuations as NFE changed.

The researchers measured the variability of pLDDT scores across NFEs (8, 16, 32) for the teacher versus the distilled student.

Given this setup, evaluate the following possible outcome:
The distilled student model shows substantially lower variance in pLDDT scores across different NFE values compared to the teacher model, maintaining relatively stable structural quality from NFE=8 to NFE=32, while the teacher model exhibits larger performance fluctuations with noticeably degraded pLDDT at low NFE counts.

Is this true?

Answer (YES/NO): YES